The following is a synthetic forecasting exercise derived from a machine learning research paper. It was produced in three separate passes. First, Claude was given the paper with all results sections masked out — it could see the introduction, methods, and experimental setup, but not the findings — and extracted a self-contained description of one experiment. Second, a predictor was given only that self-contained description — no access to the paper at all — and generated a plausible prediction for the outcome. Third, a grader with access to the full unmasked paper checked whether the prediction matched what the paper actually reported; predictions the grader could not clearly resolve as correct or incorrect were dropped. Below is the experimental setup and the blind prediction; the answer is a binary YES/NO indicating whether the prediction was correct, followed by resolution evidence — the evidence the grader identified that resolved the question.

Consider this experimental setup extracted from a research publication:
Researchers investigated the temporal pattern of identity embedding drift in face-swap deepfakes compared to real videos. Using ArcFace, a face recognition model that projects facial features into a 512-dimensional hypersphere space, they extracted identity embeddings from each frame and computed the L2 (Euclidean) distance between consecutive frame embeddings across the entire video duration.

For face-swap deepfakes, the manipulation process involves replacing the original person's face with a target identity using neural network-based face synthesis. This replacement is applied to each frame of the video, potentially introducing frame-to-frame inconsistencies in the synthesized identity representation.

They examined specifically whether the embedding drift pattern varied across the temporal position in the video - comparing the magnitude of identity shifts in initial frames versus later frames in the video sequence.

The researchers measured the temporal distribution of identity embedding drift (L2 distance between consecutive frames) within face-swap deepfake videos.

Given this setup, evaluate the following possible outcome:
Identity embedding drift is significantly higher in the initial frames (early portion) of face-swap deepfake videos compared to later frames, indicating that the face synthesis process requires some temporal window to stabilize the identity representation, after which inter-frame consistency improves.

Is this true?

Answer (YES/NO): YES